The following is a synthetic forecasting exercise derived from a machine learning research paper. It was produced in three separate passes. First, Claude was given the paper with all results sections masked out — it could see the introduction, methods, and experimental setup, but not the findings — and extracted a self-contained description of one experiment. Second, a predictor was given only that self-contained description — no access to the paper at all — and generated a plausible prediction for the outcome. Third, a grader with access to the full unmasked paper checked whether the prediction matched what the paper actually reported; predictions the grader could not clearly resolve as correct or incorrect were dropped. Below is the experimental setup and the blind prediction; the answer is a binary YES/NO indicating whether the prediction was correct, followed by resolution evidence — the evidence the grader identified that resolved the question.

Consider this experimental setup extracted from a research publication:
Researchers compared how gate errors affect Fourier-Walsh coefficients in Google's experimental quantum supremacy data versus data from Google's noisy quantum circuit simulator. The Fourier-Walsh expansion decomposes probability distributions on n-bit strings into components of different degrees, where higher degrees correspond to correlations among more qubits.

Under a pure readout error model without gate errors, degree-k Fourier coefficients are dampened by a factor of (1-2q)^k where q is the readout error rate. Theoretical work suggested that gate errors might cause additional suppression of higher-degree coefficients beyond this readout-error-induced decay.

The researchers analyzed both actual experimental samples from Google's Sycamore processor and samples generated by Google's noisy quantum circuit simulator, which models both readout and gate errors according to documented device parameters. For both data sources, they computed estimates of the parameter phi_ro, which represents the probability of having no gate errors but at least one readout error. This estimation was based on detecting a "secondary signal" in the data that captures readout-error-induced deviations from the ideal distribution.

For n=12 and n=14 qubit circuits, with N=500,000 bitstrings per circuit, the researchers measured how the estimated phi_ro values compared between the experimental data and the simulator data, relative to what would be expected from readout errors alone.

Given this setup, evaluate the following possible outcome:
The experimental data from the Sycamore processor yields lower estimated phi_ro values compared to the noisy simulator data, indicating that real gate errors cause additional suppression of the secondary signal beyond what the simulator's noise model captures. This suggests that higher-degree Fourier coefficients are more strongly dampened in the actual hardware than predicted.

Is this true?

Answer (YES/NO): NO